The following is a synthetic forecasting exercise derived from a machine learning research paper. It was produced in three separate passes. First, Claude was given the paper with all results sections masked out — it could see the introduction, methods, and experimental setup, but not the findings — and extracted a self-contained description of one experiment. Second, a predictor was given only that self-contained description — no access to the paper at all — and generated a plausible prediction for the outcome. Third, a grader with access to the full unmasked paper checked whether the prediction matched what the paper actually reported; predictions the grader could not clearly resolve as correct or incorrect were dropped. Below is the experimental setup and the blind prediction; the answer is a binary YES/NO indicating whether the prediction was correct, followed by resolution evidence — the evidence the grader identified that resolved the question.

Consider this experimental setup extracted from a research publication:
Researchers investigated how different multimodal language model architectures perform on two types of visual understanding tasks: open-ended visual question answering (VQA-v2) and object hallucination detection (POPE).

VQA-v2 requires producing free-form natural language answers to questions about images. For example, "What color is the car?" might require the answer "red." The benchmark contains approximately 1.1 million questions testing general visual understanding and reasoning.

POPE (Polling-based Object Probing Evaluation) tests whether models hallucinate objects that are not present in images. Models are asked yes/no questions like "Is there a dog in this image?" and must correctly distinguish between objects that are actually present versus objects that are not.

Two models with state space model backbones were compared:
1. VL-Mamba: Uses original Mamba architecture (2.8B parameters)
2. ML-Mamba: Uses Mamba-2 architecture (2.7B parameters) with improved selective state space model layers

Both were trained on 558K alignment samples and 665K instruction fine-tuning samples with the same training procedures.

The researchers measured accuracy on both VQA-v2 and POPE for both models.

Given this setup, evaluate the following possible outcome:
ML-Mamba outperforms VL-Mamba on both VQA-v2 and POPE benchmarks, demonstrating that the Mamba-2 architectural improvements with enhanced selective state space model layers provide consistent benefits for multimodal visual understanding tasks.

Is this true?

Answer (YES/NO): NO